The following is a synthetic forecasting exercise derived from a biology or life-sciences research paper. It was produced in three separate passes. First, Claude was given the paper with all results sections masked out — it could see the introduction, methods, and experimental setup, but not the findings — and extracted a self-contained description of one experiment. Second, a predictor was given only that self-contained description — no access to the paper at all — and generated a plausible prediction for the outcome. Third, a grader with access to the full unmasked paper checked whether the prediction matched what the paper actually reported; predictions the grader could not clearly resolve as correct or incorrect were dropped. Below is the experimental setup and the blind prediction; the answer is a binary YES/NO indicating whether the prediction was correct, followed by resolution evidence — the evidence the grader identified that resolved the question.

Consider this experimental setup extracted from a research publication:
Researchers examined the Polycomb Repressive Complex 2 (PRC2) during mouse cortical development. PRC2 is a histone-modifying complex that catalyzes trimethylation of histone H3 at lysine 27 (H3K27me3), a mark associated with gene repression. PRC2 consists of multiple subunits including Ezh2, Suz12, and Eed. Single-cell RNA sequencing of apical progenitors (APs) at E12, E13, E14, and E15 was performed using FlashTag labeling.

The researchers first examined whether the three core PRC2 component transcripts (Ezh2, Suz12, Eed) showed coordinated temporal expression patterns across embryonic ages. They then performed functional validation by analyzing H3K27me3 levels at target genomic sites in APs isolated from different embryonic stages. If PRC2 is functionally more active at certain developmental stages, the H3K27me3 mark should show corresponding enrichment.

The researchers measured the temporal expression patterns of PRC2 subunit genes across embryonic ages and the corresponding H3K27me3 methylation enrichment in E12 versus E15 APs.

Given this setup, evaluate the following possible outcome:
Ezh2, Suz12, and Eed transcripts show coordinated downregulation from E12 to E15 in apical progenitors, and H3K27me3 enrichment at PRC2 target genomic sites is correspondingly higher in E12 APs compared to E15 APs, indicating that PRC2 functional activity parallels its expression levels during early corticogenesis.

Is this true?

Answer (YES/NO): YES